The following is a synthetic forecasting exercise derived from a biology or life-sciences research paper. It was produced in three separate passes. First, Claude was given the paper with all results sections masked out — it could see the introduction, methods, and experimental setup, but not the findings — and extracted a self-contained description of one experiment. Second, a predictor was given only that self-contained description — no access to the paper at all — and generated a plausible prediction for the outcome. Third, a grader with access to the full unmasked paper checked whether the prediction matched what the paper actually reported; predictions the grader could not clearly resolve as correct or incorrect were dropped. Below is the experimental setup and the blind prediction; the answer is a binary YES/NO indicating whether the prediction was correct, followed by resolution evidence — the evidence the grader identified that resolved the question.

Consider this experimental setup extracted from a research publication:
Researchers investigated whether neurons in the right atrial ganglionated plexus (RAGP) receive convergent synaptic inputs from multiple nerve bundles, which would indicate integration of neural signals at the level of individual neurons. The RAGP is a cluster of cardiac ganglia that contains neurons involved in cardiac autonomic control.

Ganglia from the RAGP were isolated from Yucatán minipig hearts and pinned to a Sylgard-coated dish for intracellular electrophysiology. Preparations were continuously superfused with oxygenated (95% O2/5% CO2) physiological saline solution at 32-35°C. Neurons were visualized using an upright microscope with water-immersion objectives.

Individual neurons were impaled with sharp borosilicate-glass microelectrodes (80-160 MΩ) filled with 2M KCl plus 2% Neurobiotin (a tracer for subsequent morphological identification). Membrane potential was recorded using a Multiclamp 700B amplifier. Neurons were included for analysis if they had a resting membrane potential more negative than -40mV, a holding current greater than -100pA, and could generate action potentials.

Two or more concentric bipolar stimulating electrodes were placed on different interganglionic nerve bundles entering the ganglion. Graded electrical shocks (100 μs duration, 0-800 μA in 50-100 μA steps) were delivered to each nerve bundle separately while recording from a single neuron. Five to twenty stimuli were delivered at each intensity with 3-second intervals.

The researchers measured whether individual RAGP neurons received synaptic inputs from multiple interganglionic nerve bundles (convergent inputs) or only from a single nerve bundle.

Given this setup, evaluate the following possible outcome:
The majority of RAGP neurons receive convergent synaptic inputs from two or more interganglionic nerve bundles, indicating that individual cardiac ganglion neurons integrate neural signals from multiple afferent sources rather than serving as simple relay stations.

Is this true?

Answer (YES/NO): YES